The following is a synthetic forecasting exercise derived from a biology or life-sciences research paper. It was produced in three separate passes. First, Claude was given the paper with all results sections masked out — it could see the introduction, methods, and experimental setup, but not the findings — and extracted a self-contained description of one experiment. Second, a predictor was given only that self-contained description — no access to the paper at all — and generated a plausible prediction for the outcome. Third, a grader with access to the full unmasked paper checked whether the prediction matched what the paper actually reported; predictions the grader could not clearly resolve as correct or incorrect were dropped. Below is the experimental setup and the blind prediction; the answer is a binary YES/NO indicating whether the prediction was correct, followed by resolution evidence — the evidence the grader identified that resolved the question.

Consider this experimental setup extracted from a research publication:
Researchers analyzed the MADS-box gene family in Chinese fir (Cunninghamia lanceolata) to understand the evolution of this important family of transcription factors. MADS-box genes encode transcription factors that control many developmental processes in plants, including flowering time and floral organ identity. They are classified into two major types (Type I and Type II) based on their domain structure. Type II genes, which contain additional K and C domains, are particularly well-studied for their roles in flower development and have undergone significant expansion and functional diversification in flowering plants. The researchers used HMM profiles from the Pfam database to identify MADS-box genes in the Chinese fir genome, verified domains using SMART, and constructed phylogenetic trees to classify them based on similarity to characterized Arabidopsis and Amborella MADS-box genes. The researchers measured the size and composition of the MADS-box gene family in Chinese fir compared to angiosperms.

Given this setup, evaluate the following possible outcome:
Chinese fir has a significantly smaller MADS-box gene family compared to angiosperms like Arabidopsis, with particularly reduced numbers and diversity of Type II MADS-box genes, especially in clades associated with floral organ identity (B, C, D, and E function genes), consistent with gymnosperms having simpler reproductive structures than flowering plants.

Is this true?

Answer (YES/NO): NO